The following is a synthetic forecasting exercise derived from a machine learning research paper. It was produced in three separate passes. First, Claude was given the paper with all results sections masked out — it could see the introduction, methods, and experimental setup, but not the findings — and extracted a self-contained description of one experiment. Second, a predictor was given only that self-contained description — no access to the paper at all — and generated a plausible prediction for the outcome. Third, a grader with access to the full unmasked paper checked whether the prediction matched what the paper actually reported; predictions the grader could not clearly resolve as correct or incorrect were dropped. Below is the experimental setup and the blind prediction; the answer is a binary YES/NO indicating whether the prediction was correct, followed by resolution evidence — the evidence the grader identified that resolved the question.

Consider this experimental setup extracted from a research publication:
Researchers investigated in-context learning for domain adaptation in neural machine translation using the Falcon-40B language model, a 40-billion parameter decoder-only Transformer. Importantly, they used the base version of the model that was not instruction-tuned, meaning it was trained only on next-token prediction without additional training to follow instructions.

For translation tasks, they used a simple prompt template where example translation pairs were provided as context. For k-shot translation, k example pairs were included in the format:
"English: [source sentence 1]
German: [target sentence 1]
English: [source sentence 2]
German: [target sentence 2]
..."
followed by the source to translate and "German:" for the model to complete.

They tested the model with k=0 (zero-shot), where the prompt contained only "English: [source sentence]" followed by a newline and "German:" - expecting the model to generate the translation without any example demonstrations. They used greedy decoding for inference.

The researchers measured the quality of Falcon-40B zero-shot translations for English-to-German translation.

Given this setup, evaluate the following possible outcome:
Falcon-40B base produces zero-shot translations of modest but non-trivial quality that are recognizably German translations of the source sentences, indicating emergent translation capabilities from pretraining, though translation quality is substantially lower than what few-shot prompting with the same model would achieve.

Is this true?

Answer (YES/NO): NO